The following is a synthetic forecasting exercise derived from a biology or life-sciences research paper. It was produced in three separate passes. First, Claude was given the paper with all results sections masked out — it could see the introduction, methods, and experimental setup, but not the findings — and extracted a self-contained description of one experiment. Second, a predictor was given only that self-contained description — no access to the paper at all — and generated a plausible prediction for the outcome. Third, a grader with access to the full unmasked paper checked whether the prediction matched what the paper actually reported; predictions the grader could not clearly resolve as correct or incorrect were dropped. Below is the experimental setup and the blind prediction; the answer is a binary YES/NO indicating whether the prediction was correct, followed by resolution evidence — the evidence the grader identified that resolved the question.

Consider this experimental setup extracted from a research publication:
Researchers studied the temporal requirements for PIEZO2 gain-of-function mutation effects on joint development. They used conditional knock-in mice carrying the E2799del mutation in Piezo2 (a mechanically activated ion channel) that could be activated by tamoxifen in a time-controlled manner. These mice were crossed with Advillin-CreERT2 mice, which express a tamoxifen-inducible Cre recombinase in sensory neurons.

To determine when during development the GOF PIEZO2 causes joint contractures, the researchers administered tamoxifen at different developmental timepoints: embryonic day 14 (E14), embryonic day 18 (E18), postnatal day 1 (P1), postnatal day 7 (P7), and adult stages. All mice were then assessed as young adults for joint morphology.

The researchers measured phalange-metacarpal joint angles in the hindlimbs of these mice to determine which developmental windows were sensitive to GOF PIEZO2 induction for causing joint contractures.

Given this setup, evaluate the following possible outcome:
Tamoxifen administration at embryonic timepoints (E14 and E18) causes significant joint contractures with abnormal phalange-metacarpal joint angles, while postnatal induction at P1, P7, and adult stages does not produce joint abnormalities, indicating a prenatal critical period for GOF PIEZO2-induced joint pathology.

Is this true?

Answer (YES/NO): NO